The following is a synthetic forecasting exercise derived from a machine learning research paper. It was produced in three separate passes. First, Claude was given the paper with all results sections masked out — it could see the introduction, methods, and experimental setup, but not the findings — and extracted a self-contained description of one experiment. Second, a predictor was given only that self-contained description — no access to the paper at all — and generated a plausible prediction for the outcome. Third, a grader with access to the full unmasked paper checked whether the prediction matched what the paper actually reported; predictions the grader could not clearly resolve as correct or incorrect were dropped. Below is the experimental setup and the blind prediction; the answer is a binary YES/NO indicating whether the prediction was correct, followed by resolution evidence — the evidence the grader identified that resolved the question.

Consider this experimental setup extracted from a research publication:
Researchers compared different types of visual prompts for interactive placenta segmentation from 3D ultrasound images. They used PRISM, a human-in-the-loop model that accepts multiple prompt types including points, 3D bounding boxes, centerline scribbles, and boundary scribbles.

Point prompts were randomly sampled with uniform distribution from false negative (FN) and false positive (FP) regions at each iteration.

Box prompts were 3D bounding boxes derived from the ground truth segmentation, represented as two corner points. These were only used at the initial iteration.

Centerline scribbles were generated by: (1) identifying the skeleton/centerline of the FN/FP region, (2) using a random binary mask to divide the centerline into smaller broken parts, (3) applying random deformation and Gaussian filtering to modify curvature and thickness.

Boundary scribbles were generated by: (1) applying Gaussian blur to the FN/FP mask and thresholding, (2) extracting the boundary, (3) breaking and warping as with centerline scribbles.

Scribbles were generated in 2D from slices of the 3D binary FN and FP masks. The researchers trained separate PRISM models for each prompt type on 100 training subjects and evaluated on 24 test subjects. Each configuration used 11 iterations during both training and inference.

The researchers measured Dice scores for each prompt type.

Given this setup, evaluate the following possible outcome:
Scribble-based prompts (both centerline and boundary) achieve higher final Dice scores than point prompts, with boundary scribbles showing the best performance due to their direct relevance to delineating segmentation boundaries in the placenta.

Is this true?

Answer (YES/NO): NO